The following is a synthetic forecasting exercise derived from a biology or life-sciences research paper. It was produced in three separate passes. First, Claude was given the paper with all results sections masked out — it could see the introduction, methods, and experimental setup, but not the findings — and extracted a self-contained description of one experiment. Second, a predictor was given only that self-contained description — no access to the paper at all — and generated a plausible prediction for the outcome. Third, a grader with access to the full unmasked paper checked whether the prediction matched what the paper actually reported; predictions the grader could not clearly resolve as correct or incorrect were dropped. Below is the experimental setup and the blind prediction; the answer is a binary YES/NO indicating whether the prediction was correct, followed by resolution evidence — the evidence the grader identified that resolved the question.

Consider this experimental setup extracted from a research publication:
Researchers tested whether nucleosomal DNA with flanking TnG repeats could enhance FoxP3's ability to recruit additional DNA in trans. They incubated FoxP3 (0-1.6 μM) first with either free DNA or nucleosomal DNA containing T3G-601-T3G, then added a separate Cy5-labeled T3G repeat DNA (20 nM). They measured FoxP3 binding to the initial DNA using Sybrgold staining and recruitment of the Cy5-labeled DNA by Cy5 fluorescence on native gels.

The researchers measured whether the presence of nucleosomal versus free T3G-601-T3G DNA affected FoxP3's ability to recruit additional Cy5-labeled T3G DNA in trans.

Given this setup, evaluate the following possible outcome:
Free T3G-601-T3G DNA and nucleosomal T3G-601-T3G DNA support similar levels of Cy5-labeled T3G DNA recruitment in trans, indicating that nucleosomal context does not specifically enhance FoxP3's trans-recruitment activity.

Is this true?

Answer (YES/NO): NO